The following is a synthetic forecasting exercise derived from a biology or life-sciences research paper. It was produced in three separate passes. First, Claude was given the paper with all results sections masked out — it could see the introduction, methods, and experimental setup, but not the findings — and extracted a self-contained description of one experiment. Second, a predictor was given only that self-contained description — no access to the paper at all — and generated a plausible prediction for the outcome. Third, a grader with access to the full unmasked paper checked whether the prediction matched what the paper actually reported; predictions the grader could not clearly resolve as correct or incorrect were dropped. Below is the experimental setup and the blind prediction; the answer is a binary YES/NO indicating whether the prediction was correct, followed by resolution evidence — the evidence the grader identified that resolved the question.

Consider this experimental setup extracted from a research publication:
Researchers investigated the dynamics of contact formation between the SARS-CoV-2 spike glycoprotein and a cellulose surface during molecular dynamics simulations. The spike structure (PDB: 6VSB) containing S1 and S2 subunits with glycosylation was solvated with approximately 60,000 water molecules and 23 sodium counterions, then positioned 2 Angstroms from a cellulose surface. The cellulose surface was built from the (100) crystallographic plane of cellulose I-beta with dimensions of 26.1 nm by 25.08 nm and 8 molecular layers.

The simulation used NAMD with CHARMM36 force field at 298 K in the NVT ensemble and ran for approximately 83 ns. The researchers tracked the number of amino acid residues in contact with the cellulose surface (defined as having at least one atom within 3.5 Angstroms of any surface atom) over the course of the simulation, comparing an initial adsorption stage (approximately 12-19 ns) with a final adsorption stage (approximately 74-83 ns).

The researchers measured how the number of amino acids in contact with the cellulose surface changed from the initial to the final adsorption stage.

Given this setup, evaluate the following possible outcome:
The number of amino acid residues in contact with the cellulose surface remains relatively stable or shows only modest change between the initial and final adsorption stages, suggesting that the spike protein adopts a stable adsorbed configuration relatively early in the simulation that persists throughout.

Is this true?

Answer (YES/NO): YES